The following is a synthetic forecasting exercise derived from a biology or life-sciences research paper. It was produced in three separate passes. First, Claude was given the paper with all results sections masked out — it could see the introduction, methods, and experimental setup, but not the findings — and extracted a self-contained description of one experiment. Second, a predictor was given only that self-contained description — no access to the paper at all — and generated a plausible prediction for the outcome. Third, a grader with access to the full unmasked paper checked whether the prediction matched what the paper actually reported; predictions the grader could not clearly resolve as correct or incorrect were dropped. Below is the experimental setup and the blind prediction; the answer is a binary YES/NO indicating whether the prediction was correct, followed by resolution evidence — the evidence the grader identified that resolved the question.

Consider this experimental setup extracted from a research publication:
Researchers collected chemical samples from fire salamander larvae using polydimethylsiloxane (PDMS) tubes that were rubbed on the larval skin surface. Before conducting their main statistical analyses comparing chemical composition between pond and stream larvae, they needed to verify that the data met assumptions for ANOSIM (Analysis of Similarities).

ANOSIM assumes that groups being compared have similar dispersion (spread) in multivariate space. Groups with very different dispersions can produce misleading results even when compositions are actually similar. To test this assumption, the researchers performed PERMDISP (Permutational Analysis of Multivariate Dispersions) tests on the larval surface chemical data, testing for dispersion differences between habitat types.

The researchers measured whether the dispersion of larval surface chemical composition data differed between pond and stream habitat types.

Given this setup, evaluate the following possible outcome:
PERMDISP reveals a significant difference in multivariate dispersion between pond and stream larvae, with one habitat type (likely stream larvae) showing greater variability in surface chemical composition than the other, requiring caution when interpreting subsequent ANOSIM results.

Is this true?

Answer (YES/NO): NO